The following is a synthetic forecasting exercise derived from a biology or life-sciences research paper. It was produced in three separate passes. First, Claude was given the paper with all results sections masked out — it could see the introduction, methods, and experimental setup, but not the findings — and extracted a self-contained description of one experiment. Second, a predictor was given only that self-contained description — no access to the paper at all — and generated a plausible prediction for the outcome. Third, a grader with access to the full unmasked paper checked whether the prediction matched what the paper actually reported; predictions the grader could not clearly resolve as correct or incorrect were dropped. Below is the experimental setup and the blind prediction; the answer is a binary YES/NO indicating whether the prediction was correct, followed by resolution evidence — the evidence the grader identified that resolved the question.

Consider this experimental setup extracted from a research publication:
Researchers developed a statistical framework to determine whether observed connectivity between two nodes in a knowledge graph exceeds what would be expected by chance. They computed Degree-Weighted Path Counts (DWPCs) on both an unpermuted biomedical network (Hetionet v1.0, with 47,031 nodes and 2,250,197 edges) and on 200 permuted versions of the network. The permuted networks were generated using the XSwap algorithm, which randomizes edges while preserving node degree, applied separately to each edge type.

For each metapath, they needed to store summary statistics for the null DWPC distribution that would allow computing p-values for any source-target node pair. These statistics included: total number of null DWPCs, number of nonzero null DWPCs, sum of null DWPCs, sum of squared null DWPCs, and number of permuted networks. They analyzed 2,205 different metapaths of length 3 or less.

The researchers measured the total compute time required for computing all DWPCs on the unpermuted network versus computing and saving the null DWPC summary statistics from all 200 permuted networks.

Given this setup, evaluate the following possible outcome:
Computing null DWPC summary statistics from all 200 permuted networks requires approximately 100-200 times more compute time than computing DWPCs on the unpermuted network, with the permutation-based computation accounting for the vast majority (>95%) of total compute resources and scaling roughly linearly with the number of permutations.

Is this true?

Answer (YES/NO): NO